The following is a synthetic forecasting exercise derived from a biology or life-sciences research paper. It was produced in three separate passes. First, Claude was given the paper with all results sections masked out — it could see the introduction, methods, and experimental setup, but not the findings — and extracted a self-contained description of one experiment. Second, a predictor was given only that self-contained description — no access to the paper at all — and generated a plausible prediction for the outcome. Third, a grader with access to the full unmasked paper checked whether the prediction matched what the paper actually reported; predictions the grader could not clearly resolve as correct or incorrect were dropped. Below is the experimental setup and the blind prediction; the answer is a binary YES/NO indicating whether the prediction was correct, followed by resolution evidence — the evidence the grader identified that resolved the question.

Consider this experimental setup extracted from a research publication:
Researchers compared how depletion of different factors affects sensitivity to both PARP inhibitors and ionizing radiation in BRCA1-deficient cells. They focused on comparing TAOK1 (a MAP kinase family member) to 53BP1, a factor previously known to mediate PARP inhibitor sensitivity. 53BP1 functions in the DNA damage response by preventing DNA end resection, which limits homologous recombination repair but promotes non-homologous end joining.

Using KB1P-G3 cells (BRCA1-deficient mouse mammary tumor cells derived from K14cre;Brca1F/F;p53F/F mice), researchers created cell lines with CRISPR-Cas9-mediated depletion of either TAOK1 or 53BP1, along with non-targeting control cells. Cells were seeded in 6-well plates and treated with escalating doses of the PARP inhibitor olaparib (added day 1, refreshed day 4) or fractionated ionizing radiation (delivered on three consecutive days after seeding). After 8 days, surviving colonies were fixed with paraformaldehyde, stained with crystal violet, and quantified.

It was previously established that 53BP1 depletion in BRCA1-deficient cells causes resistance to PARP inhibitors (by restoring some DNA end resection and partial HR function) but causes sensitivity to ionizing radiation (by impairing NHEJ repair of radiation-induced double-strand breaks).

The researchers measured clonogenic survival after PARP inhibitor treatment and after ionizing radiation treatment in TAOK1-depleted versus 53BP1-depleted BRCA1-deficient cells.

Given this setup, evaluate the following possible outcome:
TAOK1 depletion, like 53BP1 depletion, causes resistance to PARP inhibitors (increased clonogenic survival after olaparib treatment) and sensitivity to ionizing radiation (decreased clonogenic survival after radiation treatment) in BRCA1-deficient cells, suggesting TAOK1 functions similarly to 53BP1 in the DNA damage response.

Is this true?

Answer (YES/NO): NO